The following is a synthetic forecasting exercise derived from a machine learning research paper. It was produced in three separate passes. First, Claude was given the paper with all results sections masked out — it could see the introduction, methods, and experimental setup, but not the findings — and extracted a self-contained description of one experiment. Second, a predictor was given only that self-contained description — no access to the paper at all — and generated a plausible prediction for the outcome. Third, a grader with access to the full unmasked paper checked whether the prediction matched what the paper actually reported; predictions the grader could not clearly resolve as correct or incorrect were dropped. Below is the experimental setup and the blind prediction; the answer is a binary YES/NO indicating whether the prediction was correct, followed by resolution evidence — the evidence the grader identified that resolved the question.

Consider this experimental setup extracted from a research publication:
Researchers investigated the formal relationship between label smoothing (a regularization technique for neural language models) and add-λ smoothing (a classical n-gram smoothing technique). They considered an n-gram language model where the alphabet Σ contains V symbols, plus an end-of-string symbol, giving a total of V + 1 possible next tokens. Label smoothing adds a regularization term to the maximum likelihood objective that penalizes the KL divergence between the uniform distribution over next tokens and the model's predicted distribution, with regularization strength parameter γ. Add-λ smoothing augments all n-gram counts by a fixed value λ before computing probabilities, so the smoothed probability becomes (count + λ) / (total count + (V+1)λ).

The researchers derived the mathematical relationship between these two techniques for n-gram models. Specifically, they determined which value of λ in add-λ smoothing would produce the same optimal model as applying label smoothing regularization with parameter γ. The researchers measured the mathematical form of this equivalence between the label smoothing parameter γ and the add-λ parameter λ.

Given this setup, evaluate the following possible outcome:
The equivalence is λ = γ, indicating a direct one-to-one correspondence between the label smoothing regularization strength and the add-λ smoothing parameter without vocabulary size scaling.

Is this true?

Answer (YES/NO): NO